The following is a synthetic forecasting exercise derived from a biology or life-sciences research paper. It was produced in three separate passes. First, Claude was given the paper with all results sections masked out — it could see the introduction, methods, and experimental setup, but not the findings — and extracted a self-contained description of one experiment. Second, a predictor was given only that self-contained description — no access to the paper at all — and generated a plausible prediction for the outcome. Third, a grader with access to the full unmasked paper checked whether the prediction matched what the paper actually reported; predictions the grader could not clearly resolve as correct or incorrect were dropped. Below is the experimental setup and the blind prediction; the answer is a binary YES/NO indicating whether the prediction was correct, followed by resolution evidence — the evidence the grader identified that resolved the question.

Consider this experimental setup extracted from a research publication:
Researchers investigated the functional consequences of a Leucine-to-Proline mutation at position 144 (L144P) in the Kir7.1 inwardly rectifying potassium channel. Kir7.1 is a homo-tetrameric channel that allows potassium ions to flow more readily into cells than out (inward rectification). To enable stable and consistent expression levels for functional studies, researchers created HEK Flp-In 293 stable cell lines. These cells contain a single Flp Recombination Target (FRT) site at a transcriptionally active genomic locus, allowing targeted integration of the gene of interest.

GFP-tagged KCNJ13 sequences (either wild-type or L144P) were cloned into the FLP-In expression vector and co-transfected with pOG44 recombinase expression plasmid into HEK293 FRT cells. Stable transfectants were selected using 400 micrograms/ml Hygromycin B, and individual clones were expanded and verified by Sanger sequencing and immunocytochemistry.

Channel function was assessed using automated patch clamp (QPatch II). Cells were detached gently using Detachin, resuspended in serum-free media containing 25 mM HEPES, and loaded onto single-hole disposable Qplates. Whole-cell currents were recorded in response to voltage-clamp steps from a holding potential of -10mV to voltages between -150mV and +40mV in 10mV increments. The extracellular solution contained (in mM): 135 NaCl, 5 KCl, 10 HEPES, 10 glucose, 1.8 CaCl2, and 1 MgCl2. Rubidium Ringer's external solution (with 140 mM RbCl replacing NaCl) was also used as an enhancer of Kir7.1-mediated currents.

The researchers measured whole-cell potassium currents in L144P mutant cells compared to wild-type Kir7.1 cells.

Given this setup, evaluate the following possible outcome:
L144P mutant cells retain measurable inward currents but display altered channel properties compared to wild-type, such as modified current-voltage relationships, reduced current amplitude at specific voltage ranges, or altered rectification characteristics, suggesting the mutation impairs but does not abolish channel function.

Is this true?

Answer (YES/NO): NO